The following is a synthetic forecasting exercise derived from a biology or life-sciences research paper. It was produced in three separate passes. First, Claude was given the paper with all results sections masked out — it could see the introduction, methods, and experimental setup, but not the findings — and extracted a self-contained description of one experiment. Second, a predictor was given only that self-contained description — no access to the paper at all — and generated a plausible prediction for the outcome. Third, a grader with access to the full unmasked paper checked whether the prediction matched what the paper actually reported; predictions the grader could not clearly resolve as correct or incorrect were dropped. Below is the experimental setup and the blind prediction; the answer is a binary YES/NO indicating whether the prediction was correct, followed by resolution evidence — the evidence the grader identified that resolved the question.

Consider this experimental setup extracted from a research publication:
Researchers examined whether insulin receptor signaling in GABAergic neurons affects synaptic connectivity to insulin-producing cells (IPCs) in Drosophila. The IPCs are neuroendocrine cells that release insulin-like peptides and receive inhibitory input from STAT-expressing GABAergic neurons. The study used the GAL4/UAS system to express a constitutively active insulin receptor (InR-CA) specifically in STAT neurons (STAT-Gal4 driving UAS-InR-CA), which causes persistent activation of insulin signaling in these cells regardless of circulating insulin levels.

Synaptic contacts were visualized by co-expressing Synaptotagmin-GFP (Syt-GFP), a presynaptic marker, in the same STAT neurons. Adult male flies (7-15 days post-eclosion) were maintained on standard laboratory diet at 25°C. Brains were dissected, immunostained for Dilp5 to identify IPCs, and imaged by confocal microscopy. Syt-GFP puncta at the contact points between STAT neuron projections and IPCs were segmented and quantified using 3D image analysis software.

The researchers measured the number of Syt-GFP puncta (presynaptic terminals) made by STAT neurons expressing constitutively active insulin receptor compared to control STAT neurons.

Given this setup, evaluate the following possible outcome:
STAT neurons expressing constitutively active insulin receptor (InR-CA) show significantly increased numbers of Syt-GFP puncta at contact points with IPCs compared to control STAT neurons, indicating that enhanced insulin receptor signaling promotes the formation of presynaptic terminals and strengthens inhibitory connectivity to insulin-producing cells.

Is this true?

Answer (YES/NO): YES